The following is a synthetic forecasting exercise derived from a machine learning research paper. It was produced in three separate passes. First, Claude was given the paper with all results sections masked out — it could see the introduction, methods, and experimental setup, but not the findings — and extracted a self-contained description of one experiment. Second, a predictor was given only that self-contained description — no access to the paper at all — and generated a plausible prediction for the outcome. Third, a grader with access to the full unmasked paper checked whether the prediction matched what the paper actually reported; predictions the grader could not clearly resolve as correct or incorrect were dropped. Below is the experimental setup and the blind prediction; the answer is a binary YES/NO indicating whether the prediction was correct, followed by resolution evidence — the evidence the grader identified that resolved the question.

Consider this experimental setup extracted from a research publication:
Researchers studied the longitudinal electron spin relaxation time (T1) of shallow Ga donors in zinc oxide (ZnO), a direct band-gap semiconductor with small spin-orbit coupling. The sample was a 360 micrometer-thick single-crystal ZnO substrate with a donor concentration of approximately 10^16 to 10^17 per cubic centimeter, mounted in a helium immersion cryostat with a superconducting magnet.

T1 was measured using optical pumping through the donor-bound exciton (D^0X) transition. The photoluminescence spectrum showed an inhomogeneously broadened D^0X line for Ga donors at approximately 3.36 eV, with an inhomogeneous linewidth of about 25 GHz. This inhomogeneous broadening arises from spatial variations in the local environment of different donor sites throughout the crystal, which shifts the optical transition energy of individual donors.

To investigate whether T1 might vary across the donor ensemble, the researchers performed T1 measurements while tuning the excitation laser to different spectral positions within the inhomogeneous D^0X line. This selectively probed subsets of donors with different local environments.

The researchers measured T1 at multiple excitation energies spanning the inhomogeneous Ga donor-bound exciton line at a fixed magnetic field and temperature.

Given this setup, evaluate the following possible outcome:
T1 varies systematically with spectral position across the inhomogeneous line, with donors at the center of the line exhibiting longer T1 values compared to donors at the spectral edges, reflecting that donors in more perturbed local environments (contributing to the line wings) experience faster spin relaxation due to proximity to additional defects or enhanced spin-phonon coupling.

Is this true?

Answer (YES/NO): NO